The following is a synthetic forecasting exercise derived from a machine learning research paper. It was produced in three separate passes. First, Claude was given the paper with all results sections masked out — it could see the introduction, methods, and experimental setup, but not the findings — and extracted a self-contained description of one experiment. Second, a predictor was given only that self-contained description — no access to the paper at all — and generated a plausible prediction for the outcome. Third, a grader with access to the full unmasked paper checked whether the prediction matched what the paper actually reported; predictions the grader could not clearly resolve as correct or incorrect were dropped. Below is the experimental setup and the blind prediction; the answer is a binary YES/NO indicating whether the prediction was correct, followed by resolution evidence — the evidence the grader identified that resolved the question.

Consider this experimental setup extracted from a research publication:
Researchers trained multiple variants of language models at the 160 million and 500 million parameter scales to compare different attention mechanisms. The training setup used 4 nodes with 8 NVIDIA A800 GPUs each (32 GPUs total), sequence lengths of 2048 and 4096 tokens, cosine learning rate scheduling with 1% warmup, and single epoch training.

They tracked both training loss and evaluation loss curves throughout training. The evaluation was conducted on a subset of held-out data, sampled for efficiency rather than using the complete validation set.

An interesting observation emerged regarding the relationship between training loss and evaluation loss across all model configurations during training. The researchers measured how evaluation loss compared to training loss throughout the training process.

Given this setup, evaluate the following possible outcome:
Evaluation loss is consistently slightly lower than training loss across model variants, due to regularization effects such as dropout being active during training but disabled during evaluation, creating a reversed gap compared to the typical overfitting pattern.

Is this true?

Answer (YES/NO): NO